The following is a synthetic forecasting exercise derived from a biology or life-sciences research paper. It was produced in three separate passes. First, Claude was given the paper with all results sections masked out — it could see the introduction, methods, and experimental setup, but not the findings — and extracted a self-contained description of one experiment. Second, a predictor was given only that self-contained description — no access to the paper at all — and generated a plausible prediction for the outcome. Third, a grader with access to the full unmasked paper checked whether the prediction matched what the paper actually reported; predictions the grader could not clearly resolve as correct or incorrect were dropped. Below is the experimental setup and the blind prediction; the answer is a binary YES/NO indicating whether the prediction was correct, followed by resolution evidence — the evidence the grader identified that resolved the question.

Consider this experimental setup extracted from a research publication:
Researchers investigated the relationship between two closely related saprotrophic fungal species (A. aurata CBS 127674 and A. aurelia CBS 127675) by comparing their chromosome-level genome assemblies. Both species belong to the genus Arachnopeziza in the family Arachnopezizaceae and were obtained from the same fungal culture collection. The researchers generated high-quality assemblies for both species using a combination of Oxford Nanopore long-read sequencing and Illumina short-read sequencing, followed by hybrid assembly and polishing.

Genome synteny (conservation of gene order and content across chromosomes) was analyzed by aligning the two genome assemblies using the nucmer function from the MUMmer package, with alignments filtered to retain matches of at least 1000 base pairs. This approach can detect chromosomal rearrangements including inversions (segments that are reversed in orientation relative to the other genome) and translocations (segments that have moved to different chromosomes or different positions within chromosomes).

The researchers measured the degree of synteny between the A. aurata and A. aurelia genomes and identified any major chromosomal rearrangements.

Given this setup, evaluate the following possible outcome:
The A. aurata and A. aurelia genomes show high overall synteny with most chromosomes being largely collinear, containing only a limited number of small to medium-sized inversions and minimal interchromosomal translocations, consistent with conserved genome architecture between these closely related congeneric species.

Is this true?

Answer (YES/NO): YES